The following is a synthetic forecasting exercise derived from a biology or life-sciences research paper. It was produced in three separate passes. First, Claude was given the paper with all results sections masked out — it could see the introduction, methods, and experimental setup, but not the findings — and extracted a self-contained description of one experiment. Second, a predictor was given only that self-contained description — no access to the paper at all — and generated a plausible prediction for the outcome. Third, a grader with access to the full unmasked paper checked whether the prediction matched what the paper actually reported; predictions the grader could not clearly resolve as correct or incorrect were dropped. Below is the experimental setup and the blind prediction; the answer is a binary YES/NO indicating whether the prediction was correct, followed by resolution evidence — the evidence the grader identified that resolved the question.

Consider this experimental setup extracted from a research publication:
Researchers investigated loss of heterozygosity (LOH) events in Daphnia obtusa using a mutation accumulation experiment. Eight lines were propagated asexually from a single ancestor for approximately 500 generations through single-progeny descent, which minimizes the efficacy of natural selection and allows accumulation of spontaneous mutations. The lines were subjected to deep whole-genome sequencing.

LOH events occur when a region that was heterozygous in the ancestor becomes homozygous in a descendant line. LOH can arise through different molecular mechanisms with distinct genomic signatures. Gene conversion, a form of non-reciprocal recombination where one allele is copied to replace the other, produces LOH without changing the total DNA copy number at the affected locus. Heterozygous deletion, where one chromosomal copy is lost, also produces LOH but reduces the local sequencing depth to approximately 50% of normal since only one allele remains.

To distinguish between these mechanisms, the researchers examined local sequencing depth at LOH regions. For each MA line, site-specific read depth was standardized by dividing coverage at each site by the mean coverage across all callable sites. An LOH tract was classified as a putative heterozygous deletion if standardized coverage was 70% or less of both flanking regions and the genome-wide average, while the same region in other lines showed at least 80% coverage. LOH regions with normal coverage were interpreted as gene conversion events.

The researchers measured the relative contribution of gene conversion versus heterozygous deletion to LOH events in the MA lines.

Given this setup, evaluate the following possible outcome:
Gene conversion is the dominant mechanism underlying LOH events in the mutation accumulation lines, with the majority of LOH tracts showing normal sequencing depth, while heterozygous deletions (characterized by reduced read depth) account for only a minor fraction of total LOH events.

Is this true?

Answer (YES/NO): YES